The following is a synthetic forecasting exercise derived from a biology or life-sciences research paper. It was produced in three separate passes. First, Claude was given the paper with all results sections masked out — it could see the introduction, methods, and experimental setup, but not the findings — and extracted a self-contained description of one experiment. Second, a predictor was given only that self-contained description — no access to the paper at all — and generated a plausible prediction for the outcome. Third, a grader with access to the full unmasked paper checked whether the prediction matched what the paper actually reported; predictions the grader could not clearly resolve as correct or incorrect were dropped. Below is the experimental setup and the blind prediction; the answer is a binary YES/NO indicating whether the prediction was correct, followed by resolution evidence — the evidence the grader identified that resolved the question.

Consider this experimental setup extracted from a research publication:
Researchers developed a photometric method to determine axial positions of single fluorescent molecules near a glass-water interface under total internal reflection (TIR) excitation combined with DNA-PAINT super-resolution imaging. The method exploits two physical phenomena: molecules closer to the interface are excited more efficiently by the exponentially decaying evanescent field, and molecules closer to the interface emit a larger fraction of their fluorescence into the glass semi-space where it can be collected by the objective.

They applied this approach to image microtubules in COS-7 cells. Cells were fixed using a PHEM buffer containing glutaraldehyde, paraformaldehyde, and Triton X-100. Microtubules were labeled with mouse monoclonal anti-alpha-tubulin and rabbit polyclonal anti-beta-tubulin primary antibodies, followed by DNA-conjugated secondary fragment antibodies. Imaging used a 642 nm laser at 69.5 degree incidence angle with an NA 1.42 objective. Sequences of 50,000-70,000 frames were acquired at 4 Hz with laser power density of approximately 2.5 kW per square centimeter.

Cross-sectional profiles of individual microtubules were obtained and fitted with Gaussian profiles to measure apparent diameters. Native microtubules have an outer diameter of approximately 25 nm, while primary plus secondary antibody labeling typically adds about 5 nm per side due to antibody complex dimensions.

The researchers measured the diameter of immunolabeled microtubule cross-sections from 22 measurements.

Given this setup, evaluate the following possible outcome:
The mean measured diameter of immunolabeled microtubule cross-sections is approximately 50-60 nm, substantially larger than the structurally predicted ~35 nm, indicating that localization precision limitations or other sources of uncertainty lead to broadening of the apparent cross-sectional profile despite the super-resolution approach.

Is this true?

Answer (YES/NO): NO